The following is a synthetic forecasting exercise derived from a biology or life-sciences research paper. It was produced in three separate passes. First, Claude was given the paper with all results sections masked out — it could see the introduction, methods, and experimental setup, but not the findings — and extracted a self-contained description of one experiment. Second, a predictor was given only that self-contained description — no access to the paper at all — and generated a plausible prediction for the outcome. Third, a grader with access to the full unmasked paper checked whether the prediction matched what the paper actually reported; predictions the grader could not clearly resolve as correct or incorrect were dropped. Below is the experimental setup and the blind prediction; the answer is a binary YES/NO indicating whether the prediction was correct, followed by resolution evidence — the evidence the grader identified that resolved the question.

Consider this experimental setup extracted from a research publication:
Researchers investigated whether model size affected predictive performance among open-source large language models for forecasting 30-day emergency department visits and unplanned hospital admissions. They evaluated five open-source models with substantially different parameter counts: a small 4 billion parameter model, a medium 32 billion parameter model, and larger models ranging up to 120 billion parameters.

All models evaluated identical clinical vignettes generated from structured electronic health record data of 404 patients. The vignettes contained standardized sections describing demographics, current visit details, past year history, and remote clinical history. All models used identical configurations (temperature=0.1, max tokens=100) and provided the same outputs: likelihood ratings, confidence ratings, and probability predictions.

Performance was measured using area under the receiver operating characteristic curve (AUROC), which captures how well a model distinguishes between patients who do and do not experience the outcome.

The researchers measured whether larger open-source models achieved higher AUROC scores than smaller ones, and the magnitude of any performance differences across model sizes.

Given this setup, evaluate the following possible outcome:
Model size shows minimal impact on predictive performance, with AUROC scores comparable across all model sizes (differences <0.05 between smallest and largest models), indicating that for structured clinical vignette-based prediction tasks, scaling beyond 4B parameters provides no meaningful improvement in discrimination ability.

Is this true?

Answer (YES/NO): NO